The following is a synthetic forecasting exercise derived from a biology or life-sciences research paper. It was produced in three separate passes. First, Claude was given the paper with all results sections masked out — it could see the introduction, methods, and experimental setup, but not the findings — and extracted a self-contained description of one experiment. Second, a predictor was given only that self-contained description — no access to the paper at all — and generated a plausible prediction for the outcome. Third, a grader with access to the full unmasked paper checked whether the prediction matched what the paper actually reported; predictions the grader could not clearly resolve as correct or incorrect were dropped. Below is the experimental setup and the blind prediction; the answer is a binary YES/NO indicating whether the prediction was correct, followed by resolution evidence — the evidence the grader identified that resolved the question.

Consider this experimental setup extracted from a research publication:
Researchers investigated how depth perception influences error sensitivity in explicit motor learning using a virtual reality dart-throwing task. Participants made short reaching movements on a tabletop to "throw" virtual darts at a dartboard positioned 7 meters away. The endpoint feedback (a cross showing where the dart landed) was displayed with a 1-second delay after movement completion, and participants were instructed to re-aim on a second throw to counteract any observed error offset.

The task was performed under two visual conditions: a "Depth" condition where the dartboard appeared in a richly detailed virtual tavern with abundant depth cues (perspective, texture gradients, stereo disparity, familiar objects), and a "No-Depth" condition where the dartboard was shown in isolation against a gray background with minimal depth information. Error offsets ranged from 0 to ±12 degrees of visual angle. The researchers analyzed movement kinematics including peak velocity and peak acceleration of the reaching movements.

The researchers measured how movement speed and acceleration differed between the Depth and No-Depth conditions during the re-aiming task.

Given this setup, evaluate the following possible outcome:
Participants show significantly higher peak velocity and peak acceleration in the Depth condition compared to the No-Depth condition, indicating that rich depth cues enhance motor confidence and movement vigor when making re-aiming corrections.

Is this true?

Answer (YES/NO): NO